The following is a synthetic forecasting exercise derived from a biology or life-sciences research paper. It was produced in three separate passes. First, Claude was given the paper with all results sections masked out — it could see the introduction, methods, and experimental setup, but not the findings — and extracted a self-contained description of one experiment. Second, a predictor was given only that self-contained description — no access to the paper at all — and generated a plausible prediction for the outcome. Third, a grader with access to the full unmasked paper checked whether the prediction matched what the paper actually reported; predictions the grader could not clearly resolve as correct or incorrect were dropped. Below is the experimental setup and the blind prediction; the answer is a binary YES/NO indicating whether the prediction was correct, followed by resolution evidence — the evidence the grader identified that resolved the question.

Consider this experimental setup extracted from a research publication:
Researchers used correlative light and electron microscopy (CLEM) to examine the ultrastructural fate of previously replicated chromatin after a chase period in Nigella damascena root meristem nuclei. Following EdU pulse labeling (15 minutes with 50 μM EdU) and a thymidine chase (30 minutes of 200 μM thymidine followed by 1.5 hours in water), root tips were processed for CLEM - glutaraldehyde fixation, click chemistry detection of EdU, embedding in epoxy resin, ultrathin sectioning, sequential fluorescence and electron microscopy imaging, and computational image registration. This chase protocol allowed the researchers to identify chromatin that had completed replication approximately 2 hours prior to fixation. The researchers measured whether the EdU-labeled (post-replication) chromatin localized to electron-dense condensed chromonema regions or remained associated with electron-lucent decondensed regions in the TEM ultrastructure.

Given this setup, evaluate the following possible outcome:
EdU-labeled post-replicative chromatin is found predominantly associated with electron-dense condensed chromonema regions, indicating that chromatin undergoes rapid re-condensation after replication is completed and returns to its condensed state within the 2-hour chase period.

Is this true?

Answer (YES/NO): YES